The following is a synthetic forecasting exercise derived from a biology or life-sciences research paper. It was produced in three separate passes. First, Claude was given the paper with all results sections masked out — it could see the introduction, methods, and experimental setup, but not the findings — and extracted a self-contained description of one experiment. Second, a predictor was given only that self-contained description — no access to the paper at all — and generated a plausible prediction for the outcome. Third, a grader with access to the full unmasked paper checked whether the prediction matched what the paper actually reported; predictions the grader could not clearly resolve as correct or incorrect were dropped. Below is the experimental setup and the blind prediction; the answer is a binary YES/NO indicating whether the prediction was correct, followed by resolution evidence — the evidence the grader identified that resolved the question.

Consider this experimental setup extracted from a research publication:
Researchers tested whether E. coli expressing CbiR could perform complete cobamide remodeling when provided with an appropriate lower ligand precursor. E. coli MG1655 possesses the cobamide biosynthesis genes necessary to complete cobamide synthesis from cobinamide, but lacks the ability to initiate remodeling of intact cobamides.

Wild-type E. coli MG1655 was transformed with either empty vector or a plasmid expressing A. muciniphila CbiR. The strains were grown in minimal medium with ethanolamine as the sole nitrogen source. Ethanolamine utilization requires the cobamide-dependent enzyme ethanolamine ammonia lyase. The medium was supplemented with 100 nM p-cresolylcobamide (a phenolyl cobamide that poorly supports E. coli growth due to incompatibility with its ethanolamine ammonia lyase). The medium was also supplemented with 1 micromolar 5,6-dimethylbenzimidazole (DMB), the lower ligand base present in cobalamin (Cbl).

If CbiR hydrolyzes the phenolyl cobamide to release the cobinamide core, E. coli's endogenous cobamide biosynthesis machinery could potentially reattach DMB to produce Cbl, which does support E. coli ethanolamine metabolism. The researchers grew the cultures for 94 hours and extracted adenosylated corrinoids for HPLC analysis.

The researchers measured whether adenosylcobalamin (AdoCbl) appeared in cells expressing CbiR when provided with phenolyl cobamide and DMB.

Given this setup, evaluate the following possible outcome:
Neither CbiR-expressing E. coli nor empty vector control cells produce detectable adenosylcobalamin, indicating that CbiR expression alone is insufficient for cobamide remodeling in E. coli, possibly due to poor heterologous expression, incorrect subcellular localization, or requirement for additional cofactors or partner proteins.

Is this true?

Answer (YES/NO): NO